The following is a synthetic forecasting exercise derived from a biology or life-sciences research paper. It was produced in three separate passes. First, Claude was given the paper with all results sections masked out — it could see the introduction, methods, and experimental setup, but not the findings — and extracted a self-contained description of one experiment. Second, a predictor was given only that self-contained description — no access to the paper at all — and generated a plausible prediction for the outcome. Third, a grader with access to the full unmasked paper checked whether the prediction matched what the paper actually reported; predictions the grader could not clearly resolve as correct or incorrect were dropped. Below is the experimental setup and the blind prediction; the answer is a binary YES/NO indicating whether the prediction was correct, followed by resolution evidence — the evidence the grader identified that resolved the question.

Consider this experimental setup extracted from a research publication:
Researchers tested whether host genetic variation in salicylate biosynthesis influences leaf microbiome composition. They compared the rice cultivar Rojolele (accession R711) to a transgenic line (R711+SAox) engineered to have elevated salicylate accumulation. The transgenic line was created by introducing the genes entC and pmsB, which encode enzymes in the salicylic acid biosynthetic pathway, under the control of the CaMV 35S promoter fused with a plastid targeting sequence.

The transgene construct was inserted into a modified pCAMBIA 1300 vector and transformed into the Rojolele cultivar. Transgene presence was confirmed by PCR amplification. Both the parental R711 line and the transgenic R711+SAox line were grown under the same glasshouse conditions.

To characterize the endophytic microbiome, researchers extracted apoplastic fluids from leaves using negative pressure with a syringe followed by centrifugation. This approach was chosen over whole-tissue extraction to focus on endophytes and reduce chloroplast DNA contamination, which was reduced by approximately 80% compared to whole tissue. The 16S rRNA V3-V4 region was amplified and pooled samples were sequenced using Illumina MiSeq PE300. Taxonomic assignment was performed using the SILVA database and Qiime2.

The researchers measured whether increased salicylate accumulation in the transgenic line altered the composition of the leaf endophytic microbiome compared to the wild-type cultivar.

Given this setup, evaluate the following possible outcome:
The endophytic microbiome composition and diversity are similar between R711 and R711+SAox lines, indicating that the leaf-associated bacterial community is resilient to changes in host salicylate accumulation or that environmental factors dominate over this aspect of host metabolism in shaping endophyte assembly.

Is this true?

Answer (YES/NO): NO